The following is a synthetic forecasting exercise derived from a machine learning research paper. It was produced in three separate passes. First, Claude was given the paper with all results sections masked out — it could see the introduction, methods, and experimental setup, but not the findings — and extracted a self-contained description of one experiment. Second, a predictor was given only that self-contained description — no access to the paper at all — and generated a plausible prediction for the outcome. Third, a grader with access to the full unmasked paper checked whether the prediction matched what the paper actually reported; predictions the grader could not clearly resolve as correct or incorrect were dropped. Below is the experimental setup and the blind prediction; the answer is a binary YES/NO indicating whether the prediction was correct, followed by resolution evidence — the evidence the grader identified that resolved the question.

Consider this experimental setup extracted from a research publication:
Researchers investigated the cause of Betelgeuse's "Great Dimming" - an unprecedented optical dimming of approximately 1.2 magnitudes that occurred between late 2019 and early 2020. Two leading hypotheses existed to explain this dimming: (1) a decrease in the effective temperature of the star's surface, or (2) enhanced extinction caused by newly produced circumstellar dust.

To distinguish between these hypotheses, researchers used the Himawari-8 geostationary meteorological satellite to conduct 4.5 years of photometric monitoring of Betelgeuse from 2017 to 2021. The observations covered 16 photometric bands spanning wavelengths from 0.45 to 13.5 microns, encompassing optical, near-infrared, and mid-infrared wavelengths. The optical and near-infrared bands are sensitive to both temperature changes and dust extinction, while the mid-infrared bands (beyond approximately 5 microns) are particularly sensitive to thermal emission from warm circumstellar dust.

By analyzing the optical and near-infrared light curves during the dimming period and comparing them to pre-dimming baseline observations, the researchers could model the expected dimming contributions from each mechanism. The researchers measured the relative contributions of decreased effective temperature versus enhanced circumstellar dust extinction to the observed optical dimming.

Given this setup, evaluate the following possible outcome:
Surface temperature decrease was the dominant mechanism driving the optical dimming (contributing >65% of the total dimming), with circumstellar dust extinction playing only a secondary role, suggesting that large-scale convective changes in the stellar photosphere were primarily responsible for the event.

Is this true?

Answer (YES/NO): NO